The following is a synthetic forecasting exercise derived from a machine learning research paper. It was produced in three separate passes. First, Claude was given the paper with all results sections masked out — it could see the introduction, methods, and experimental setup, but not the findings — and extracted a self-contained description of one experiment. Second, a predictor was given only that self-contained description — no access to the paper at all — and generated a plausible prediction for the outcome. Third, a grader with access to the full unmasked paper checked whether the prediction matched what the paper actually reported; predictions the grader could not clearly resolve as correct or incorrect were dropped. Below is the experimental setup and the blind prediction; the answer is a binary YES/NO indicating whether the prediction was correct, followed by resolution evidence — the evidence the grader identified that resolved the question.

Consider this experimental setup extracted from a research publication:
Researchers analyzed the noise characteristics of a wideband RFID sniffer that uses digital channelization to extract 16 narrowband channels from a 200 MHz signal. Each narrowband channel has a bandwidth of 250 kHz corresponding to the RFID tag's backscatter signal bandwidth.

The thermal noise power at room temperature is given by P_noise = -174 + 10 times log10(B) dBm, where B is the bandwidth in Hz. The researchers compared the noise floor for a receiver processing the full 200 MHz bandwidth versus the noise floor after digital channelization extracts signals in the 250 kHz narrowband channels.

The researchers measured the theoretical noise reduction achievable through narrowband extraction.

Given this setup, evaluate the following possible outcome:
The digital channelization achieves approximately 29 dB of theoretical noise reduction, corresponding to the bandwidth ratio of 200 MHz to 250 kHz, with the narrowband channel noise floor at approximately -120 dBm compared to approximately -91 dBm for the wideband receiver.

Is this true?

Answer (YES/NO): YES